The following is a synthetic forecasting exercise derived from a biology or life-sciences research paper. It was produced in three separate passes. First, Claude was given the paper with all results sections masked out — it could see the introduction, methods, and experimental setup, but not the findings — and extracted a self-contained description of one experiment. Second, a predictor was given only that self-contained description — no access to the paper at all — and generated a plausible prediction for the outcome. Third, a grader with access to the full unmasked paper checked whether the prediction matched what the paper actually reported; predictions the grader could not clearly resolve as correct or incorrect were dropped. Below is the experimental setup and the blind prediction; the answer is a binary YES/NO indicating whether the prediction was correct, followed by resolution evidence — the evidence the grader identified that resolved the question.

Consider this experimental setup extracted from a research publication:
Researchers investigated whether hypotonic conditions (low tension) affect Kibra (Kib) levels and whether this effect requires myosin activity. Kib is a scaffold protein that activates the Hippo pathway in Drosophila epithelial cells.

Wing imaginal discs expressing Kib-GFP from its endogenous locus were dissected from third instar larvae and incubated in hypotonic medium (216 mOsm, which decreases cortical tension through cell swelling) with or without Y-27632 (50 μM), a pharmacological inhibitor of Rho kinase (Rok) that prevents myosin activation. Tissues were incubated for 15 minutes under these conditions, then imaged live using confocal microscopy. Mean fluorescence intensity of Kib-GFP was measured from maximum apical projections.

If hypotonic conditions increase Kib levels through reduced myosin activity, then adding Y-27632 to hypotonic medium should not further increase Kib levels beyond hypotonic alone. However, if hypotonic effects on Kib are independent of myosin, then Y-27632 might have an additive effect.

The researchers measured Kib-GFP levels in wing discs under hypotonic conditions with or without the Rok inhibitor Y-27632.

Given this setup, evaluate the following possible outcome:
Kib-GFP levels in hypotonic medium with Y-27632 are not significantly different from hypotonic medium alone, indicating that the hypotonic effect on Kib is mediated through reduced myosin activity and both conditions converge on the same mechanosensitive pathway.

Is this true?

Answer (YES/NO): NO